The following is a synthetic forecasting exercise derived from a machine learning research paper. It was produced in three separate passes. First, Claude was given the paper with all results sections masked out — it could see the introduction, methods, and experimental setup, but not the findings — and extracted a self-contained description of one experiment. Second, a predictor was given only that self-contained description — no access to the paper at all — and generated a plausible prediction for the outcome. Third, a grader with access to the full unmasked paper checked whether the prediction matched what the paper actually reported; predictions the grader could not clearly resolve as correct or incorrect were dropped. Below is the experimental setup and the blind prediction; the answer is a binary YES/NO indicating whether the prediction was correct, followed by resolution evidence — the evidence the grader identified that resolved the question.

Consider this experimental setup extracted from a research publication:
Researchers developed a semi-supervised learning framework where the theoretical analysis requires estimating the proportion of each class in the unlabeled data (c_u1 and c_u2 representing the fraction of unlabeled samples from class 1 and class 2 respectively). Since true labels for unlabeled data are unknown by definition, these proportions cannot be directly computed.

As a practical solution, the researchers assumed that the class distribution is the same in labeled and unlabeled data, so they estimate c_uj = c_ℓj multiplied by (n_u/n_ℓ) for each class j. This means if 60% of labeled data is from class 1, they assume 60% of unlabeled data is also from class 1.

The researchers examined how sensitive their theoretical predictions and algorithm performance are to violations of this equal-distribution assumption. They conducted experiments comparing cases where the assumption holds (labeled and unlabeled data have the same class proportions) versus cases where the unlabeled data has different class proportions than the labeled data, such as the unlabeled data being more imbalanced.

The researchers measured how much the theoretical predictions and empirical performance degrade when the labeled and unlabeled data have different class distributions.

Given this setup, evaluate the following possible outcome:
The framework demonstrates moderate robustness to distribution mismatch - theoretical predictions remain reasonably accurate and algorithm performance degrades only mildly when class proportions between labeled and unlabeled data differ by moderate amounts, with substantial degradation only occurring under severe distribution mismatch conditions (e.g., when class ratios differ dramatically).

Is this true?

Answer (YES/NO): NO